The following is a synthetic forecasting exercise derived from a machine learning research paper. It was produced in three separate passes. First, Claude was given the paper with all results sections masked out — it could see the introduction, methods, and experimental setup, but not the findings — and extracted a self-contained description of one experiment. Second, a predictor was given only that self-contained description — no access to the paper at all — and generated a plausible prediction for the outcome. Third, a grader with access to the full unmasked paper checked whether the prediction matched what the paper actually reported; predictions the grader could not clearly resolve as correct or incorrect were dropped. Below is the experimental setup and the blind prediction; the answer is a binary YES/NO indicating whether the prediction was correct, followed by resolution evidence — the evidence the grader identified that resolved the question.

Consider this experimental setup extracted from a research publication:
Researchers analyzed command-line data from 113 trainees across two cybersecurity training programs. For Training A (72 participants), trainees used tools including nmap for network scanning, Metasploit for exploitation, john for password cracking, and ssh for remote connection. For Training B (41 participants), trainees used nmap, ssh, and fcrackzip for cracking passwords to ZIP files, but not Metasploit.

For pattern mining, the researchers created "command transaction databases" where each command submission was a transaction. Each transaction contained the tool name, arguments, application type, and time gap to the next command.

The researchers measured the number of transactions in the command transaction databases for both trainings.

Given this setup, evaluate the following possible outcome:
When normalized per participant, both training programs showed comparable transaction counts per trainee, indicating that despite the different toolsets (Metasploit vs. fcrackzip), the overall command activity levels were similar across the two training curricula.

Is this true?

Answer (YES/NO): YES